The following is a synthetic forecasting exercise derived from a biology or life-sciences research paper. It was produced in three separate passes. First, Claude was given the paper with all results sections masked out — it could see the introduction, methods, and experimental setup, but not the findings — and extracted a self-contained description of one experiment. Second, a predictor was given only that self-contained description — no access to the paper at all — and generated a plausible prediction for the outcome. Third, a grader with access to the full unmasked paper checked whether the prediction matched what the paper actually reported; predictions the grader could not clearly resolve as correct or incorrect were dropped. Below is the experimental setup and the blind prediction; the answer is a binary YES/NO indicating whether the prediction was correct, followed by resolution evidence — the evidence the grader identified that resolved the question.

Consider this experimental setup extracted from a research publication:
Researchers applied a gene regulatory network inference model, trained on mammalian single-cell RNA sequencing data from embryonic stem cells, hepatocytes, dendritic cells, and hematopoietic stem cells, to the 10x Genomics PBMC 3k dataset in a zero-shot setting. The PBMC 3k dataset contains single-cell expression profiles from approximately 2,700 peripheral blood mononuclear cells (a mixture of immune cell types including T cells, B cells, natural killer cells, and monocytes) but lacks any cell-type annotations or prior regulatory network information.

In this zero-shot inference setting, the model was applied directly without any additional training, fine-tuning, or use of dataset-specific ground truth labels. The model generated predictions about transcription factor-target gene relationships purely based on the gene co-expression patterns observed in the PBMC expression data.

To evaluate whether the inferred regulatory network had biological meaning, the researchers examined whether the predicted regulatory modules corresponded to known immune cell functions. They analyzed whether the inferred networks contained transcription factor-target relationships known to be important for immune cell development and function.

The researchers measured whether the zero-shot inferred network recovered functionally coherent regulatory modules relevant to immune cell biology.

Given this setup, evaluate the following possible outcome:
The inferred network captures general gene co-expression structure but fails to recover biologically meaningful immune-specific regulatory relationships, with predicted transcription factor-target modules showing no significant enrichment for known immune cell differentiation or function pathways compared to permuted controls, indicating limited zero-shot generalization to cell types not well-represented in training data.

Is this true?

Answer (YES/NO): NO